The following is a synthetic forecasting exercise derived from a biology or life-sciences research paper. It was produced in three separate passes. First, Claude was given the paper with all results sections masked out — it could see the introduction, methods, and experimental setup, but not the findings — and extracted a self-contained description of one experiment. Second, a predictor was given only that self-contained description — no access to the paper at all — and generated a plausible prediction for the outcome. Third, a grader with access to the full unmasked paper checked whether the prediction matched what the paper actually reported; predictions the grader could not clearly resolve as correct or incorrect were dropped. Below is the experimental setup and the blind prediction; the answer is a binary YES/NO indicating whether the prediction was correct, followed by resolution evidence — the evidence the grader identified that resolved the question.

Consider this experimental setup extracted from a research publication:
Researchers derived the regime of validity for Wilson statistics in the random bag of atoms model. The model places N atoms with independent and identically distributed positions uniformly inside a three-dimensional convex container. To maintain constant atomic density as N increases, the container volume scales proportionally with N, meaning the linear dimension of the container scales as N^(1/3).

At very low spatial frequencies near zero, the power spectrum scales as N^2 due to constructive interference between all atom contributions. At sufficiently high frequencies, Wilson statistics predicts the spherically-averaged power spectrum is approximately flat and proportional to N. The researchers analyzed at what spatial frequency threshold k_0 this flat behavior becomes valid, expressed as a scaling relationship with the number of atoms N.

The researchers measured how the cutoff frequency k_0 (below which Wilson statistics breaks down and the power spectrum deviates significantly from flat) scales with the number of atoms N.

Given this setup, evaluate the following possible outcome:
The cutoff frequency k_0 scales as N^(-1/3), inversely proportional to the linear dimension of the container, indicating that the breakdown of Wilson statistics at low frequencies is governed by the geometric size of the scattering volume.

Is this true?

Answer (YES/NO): NO